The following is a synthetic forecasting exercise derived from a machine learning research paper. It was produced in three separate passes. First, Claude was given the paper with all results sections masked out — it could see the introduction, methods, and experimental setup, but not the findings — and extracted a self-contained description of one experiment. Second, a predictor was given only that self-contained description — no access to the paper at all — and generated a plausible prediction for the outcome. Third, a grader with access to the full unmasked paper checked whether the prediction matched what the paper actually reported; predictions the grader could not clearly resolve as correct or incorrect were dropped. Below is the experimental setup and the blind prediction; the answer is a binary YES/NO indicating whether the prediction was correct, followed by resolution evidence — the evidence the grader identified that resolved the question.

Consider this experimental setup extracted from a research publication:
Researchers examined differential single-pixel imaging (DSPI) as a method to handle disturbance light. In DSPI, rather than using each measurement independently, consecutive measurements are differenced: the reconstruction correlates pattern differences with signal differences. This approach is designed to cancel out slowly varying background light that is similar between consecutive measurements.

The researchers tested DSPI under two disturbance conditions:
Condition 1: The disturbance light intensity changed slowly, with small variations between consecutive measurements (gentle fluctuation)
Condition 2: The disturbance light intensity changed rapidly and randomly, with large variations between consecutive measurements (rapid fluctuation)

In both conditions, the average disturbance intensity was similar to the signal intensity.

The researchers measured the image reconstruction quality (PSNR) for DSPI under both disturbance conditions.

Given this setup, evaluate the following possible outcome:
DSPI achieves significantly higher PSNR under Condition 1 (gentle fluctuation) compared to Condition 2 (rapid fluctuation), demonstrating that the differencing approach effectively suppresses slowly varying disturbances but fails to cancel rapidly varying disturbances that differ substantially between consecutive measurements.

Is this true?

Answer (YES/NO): YES